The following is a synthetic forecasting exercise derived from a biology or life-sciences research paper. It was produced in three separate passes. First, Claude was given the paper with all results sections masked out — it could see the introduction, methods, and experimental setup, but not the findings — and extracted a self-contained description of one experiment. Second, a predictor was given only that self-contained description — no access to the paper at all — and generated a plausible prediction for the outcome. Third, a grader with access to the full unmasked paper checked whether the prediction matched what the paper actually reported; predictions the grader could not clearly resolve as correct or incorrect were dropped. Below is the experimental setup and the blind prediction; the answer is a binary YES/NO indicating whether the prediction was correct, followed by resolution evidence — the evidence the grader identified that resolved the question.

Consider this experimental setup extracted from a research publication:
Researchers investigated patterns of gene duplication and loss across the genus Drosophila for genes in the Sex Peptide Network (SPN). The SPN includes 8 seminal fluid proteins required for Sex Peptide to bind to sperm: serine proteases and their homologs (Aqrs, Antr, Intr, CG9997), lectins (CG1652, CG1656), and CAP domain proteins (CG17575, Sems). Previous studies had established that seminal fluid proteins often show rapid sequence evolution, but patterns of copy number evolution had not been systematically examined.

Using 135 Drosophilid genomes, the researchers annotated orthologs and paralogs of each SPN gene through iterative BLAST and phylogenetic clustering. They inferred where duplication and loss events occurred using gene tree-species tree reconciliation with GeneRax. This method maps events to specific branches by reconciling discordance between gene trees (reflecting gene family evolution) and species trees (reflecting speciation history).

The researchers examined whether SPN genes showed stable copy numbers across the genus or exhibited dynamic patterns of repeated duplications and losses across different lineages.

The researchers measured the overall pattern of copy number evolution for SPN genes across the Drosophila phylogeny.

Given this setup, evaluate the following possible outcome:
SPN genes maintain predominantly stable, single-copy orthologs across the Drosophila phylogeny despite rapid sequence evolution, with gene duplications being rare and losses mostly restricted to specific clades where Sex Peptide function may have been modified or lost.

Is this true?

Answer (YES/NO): NO